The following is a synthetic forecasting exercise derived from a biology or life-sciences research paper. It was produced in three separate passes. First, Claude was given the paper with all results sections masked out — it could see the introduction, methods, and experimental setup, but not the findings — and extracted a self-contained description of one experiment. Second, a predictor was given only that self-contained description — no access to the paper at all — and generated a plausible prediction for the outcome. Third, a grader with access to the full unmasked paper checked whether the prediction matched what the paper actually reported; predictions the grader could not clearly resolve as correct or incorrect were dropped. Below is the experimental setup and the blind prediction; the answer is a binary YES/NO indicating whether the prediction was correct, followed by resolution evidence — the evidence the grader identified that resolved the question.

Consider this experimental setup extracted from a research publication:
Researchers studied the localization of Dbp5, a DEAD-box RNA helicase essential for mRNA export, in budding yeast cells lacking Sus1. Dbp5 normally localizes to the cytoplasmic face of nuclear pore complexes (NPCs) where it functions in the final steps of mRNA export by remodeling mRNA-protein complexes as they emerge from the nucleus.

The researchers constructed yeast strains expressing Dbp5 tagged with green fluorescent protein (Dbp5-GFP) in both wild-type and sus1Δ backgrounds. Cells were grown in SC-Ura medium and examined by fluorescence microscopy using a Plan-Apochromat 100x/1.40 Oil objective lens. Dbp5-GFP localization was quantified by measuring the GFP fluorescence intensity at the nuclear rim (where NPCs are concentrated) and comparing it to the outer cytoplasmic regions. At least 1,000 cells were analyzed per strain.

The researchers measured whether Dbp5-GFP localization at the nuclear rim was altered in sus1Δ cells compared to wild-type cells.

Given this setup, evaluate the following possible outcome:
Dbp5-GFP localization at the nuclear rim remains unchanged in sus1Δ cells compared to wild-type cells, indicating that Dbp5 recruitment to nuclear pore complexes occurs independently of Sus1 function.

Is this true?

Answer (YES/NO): NO